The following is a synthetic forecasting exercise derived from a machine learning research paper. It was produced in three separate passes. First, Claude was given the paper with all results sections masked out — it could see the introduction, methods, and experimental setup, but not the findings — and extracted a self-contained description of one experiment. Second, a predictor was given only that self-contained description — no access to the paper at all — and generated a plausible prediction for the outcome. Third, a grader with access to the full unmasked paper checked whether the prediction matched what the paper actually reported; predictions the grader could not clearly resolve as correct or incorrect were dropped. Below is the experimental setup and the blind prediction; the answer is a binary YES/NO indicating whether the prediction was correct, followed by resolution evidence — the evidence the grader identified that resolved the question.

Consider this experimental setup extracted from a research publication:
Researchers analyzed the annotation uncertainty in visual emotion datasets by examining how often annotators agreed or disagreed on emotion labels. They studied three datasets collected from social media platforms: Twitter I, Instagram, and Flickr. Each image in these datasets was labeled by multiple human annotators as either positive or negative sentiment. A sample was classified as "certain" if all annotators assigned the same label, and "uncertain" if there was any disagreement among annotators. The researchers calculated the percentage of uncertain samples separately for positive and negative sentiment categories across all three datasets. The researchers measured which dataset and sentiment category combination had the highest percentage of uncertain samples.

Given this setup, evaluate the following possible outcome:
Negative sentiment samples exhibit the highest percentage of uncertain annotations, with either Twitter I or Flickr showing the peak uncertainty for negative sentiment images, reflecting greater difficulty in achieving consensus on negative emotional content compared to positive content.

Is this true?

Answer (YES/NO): YES